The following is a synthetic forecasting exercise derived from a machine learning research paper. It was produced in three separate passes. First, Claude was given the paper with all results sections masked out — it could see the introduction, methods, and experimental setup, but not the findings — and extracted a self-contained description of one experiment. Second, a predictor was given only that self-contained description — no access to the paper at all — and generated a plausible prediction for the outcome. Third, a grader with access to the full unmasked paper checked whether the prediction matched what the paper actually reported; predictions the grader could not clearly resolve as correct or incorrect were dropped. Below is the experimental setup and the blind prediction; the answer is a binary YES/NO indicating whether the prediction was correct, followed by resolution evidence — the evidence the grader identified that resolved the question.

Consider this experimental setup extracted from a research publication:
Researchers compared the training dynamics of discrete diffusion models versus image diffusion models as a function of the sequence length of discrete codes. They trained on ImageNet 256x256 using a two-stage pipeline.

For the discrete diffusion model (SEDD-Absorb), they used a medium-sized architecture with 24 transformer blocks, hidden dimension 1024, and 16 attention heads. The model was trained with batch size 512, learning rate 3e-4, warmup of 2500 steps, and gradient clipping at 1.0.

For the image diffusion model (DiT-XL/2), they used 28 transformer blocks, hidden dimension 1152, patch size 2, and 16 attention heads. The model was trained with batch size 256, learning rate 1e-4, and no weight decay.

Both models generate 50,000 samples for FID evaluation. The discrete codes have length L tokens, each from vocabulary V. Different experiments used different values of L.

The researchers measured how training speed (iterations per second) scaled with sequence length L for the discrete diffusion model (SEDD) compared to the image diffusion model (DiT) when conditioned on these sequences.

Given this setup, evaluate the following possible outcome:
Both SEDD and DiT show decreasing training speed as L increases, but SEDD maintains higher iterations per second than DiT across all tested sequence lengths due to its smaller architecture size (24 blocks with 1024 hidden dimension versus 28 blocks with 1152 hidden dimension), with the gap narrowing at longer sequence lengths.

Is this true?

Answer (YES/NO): NO